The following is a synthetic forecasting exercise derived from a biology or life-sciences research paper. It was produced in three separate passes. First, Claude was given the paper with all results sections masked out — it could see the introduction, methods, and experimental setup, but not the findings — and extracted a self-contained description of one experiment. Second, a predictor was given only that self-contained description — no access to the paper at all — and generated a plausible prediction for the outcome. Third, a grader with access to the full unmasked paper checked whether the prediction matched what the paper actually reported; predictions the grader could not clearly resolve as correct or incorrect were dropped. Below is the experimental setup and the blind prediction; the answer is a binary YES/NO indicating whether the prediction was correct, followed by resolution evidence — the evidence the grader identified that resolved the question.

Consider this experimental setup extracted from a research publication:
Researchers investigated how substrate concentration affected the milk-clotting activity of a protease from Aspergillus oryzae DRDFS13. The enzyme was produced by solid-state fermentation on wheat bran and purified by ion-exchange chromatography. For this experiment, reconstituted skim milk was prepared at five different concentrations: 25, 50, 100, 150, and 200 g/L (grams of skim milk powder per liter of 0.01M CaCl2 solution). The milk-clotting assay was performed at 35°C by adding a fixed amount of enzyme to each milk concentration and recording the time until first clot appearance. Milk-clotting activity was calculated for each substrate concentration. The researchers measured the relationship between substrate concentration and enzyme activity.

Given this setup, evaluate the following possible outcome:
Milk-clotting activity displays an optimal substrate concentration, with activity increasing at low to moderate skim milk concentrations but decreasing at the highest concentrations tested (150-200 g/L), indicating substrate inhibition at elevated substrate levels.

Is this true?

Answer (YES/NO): NO